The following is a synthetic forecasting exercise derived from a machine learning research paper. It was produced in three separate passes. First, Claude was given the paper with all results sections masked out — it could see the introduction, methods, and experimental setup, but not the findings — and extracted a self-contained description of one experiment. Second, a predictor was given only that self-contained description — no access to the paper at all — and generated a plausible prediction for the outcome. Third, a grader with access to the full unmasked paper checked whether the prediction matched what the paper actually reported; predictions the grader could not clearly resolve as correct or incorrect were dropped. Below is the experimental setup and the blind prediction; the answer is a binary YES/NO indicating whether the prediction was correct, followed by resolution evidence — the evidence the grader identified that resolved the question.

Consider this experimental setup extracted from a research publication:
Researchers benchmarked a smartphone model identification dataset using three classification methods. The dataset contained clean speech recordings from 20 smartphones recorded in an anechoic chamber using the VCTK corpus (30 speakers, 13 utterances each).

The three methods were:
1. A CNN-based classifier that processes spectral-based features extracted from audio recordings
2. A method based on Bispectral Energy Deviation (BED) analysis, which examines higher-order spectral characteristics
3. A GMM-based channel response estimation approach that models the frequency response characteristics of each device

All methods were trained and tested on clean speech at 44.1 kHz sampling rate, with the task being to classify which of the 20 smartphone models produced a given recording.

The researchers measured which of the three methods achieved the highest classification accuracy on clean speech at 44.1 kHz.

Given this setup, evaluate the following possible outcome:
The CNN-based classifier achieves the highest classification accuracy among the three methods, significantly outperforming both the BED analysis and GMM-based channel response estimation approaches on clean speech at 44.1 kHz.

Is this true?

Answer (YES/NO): NO